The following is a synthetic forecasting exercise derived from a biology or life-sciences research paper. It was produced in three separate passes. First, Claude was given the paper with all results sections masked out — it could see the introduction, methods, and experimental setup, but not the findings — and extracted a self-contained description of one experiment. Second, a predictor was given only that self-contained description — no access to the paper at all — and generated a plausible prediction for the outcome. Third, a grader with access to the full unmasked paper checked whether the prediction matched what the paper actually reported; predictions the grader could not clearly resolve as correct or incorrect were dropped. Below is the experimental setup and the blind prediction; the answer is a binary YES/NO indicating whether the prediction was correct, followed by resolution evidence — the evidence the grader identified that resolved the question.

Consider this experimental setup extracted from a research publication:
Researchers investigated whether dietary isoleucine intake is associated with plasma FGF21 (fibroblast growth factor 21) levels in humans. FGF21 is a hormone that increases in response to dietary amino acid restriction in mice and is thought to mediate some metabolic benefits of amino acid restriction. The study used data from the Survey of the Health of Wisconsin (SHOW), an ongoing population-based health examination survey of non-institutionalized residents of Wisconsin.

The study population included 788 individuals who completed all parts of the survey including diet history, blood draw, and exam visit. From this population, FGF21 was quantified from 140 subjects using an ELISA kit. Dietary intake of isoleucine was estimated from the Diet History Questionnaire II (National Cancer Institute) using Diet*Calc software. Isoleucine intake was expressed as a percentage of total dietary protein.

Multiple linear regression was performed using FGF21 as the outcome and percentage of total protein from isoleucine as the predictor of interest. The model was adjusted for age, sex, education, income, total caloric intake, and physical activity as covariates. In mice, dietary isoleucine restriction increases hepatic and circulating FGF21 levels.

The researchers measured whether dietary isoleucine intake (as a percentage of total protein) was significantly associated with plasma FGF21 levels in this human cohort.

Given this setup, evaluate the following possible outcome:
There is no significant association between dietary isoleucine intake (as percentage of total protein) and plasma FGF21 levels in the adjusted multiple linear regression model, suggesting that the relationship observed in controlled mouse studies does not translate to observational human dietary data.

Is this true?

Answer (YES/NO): YES